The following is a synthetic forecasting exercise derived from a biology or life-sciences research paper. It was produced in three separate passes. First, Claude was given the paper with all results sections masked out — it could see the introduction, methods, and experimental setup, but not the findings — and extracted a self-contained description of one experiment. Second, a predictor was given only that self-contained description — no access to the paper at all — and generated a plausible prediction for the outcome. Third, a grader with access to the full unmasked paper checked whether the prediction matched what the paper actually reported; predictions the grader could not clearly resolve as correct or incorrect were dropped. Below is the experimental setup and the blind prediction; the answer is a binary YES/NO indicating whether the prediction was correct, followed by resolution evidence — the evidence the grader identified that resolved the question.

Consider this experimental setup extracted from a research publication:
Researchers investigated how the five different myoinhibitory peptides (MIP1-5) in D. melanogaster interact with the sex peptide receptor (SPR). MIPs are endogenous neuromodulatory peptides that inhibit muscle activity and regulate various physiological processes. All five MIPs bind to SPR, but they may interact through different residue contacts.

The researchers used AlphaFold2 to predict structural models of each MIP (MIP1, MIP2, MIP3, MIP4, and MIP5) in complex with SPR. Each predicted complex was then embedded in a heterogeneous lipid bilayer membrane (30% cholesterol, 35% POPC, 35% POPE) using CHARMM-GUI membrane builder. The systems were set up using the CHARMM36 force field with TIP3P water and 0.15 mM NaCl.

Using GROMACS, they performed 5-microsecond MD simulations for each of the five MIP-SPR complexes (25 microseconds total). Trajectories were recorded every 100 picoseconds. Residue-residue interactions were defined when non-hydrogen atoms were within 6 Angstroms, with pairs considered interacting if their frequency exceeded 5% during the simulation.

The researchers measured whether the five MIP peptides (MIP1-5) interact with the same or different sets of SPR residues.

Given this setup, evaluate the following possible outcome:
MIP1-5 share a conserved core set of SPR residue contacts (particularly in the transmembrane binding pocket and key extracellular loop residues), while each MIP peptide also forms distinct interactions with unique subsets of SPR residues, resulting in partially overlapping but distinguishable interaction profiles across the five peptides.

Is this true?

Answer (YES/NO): YES